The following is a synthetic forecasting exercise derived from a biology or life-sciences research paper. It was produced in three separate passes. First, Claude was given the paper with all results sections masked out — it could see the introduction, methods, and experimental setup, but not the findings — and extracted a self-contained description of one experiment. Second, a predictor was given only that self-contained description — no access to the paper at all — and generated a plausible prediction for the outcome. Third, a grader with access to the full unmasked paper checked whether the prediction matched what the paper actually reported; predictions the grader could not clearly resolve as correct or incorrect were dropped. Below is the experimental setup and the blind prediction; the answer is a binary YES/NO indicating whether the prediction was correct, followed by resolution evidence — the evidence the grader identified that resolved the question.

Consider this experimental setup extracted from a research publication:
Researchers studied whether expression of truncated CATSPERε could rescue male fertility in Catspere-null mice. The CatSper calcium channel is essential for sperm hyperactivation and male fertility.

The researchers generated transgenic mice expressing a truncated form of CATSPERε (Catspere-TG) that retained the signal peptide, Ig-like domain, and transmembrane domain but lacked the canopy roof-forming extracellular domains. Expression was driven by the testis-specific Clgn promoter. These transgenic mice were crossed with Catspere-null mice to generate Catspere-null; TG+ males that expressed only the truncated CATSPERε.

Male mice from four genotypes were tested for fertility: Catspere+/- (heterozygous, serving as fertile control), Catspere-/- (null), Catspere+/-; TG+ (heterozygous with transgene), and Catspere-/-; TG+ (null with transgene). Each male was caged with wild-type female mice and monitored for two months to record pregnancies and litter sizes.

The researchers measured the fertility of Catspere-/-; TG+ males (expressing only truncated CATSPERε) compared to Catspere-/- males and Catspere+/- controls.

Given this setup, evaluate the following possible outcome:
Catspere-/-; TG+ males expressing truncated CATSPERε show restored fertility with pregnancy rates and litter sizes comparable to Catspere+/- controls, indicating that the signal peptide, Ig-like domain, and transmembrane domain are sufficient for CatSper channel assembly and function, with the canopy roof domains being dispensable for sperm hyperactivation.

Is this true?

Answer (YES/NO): NO